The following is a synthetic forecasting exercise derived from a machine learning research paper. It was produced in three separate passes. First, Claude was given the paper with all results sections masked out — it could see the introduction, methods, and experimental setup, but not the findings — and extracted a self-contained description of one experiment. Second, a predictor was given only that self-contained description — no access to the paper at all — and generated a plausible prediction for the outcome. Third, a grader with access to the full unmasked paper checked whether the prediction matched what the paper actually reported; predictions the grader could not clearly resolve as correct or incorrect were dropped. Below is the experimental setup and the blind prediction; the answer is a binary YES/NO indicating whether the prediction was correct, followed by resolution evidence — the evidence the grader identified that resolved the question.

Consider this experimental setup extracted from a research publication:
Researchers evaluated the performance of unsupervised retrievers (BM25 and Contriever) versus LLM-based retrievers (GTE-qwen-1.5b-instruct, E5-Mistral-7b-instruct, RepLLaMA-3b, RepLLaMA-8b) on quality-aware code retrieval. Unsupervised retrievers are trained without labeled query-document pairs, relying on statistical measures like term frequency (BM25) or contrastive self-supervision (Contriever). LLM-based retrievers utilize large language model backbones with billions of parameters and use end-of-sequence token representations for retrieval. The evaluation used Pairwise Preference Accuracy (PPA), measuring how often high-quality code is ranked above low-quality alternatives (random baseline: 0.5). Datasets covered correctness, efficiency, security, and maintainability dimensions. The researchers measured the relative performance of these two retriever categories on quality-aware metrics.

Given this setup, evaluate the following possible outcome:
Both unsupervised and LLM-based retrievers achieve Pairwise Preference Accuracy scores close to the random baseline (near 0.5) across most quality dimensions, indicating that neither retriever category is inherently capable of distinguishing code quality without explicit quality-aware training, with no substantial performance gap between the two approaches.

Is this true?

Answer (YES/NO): NO